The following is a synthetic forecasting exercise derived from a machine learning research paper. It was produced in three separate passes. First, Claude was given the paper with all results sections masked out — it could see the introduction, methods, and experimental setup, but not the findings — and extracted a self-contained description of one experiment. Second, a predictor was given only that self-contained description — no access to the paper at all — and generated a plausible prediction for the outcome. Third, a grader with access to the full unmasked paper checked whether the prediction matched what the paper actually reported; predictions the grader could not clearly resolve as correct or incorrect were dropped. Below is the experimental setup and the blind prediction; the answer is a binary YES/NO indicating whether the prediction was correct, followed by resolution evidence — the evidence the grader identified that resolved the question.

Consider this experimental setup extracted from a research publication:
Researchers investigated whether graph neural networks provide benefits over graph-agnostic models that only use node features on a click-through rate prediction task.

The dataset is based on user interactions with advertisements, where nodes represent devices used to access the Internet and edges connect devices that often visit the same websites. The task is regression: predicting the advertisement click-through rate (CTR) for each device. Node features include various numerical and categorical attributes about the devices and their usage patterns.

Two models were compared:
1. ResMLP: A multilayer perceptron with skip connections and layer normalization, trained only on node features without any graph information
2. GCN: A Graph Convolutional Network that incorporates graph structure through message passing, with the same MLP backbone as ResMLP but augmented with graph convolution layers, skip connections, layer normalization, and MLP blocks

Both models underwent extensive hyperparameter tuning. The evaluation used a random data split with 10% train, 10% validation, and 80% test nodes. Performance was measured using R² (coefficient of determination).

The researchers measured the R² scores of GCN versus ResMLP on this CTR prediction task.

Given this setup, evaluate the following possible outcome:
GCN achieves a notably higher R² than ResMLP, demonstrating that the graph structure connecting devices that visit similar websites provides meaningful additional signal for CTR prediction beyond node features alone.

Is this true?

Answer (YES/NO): YES